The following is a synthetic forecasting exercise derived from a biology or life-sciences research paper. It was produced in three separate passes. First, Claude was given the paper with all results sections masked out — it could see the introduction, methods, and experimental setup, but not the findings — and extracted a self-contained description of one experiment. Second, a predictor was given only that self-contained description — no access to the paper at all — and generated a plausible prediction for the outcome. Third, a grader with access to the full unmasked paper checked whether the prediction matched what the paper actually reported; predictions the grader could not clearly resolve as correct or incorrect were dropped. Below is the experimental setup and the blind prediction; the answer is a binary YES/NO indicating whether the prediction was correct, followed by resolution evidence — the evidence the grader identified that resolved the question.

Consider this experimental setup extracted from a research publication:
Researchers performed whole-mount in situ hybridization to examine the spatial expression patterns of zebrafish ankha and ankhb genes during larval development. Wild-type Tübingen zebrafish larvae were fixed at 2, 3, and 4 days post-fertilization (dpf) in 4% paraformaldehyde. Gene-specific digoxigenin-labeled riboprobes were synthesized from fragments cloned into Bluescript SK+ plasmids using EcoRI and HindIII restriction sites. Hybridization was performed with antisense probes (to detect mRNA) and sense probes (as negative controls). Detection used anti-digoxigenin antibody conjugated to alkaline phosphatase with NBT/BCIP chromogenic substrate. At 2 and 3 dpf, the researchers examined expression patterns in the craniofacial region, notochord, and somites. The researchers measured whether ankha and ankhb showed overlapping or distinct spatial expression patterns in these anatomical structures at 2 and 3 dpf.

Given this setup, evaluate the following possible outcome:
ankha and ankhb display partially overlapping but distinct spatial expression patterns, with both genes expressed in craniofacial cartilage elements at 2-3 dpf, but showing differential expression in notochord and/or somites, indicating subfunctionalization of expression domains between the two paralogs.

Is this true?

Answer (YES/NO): NO